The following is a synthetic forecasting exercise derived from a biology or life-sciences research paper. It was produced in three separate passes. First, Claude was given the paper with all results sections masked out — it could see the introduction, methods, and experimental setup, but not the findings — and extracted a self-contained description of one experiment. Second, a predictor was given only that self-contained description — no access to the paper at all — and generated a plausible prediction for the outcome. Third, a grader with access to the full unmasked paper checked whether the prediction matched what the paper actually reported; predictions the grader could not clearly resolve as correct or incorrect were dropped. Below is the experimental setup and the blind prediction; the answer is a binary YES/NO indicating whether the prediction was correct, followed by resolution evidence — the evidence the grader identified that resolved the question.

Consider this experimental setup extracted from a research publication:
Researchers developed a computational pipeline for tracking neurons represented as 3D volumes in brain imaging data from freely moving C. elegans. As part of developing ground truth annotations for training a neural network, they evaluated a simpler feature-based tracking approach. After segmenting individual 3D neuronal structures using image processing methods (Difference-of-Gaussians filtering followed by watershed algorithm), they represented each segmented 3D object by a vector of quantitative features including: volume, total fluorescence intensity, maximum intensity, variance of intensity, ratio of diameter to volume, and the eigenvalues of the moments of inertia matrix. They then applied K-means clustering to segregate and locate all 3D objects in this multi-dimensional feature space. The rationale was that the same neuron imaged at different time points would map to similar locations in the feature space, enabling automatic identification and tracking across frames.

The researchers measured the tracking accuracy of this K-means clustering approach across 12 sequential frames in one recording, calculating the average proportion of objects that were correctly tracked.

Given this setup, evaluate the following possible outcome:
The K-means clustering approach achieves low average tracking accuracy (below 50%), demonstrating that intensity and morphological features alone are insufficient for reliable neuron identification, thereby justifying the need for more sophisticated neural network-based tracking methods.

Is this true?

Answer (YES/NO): NO